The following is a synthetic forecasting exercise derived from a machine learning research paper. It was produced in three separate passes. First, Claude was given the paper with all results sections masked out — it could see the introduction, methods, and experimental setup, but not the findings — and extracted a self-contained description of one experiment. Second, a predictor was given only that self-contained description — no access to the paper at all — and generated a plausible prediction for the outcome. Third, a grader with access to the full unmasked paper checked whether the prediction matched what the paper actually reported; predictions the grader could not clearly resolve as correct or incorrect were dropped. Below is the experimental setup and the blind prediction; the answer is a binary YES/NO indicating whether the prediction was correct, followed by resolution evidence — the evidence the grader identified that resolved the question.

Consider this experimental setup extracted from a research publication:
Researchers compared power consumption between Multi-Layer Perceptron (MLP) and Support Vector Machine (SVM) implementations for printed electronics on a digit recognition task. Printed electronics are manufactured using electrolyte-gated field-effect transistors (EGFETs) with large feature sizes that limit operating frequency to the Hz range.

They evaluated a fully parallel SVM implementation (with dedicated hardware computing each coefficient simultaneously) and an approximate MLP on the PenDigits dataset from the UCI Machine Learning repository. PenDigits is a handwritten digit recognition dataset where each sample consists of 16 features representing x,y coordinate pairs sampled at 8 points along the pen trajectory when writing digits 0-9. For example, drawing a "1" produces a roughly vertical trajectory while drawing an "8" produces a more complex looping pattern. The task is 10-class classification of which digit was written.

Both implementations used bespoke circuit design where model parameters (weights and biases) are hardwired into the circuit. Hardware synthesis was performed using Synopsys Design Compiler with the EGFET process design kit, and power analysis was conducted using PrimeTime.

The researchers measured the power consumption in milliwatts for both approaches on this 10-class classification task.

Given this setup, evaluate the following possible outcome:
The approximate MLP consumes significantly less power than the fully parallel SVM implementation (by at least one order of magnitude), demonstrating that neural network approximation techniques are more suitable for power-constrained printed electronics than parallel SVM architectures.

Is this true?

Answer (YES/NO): NO